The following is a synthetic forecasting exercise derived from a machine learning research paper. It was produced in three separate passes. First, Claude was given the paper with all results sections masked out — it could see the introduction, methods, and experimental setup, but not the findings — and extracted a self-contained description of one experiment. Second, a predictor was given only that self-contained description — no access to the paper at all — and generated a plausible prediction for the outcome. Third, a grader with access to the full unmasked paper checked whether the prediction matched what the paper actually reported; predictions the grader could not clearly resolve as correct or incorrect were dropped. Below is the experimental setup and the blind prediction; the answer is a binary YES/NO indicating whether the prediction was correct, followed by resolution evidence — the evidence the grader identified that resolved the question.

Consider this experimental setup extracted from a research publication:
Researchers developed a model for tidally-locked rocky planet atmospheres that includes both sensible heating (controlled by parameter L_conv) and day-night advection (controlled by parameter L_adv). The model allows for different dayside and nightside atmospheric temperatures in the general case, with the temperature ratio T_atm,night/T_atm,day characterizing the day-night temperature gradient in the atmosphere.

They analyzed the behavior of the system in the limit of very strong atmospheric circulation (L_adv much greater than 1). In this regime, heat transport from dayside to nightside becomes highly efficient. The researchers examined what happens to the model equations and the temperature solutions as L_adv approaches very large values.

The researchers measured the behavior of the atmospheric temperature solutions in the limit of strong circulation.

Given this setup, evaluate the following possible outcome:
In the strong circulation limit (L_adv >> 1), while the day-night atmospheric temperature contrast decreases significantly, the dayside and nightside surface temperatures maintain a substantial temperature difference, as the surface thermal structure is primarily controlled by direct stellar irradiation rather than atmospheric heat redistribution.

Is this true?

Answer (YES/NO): YES